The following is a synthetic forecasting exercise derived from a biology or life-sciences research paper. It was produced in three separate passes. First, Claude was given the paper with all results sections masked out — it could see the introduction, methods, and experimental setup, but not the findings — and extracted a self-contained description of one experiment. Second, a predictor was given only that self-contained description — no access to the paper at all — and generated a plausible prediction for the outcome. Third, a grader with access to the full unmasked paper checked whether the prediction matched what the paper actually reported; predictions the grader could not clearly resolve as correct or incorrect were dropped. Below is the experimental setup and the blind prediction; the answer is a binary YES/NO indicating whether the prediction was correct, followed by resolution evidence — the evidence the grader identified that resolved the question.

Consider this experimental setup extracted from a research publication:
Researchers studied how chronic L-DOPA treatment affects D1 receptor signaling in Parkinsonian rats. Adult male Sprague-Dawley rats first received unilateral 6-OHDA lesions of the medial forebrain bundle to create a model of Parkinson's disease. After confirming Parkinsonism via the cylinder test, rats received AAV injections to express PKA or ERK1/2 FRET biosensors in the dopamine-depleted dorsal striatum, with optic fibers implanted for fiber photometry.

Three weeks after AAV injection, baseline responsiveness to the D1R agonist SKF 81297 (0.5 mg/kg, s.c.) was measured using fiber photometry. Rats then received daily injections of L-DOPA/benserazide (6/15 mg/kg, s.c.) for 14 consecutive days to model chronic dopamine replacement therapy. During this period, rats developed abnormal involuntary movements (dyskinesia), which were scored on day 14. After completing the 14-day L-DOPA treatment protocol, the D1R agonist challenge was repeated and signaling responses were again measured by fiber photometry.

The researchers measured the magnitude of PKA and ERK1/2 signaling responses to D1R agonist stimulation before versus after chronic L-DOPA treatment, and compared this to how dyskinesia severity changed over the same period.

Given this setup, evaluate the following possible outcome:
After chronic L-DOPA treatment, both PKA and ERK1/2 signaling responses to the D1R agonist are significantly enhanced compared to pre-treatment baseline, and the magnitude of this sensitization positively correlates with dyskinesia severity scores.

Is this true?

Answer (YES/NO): NO